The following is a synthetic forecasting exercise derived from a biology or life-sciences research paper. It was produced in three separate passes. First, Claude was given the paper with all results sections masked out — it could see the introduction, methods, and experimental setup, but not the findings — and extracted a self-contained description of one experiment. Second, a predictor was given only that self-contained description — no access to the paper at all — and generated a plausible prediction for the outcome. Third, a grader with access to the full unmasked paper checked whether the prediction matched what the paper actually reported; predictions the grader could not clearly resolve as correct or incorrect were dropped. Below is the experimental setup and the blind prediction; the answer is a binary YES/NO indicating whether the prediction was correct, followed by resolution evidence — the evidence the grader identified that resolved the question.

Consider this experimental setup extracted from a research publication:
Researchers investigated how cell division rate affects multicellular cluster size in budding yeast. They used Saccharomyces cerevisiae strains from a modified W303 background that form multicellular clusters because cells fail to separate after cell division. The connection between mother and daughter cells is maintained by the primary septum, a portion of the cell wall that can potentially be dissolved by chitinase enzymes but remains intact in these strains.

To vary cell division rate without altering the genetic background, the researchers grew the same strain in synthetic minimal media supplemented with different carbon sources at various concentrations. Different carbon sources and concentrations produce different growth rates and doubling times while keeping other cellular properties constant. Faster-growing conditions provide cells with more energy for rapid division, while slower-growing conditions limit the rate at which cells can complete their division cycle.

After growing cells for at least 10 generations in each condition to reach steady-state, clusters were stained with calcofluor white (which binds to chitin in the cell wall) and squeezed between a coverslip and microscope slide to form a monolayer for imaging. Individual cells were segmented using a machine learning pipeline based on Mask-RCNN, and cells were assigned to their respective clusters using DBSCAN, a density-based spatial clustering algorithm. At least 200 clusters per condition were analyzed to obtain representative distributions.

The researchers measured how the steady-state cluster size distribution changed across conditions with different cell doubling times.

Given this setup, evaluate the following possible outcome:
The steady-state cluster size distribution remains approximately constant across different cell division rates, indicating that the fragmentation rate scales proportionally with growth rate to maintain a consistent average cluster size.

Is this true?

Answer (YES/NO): NO